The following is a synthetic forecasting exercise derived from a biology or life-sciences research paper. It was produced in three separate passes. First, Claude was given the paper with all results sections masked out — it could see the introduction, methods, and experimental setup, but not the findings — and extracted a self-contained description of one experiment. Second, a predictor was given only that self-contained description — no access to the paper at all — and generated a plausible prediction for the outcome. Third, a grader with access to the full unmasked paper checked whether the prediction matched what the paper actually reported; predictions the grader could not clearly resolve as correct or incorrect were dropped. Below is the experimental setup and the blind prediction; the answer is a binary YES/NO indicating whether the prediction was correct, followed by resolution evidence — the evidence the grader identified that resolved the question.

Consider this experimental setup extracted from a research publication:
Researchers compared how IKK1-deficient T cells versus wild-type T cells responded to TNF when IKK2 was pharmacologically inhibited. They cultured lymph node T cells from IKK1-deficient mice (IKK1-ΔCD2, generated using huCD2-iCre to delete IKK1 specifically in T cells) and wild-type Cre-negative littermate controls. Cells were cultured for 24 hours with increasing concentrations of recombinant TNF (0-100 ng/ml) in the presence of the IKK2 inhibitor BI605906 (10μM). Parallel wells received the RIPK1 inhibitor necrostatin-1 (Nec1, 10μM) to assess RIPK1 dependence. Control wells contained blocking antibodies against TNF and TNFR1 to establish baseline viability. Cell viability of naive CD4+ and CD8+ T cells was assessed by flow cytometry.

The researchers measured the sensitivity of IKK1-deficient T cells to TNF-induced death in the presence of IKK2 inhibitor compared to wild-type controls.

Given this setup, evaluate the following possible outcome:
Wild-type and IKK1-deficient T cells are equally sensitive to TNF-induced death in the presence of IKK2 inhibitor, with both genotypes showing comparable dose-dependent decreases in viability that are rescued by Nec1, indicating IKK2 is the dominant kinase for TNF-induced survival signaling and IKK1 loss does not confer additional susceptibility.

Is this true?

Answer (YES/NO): NO